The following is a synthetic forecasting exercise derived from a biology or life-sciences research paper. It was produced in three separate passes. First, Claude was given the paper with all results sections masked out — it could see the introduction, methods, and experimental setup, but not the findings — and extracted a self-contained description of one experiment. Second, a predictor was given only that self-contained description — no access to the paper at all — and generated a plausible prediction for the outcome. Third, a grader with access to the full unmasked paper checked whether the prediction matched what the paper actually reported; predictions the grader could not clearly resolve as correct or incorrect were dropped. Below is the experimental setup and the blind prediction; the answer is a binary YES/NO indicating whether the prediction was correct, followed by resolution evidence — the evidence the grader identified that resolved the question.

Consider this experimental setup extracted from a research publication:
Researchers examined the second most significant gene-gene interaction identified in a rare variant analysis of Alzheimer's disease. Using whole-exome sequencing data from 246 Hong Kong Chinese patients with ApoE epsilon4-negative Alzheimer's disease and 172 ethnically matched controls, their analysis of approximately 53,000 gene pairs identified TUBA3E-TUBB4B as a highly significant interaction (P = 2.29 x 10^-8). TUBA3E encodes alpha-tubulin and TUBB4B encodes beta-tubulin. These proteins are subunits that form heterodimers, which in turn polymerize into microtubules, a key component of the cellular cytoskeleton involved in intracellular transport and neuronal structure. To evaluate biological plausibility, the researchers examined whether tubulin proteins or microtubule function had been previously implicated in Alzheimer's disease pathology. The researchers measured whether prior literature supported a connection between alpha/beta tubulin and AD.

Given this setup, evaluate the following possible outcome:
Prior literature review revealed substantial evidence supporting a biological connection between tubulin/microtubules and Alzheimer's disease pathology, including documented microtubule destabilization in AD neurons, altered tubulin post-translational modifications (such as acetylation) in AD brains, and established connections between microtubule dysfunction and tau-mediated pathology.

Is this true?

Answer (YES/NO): NO